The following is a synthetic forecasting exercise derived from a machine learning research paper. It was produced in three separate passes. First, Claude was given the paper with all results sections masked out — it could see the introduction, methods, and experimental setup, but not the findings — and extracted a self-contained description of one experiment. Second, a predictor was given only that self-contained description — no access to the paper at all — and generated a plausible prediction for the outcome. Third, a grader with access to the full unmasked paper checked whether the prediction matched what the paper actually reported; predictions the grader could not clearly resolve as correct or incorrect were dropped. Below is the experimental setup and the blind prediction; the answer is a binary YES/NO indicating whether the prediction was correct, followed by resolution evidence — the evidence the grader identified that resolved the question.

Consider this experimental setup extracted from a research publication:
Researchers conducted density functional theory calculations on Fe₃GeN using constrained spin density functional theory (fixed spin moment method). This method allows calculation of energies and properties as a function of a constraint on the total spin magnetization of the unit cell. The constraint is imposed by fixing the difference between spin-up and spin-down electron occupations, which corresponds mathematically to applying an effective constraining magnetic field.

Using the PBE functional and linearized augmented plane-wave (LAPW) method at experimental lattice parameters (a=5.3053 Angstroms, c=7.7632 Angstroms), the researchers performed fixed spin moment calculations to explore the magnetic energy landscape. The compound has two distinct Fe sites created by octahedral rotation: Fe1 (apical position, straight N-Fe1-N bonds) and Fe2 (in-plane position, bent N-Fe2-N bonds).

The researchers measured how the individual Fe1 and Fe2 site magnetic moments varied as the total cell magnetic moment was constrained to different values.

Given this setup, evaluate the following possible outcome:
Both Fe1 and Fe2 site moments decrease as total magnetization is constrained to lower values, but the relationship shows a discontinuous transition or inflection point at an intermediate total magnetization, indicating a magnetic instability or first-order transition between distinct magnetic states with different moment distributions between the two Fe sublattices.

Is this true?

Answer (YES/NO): NO